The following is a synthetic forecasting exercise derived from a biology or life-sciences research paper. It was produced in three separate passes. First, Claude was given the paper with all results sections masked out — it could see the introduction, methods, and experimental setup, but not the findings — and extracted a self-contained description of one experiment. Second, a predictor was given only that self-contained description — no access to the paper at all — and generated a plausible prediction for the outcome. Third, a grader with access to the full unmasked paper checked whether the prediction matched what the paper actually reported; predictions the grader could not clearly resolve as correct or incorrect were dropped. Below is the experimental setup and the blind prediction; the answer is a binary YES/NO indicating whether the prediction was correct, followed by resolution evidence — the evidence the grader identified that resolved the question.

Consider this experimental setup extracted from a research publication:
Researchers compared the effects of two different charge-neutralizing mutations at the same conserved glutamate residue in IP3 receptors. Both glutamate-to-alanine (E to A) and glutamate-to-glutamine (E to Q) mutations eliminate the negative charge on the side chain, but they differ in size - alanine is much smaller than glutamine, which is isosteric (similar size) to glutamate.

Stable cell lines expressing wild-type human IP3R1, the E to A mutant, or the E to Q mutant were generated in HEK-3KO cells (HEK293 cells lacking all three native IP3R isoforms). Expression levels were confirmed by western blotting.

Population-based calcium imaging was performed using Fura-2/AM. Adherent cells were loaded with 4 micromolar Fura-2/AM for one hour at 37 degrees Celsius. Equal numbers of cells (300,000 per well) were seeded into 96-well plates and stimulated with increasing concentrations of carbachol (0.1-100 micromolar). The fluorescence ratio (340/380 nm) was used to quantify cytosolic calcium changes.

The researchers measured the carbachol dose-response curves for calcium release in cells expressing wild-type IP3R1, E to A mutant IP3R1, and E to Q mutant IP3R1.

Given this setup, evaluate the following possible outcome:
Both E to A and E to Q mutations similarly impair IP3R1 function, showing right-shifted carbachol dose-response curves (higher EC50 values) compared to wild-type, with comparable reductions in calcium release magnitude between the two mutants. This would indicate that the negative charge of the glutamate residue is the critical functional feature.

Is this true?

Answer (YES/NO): NO